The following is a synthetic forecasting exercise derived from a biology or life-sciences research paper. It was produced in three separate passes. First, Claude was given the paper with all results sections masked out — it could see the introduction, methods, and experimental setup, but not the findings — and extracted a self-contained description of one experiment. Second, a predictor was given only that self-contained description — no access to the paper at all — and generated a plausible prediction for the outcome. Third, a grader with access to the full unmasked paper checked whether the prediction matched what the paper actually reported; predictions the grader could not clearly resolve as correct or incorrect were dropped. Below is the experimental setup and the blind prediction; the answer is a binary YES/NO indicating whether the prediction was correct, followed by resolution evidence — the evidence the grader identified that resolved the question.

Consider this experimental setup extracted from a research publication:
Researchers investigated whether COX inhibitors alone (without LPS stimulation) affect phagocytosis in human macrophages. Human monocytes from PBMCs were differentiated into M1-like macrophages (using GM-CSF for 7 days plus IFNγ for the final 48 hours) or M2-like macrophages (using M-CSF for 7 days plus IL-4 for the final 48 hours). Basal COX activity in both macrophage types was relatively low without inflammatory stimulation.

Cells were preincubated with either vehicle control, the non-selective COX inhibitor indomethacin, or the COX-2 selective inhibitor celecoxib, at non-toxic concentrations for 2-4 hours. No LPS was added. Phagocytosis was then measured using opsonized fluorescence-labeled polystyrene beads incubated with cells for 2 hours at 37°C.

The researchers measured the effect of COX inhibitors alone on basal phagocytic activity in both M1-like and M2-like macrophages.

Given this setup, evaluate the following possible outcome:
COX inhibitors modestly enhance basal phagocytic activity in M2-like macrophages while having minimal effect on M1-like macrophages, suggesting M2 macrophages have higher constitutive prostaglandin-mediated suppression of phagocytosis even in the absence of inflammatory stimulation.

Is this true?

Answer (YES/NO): NO